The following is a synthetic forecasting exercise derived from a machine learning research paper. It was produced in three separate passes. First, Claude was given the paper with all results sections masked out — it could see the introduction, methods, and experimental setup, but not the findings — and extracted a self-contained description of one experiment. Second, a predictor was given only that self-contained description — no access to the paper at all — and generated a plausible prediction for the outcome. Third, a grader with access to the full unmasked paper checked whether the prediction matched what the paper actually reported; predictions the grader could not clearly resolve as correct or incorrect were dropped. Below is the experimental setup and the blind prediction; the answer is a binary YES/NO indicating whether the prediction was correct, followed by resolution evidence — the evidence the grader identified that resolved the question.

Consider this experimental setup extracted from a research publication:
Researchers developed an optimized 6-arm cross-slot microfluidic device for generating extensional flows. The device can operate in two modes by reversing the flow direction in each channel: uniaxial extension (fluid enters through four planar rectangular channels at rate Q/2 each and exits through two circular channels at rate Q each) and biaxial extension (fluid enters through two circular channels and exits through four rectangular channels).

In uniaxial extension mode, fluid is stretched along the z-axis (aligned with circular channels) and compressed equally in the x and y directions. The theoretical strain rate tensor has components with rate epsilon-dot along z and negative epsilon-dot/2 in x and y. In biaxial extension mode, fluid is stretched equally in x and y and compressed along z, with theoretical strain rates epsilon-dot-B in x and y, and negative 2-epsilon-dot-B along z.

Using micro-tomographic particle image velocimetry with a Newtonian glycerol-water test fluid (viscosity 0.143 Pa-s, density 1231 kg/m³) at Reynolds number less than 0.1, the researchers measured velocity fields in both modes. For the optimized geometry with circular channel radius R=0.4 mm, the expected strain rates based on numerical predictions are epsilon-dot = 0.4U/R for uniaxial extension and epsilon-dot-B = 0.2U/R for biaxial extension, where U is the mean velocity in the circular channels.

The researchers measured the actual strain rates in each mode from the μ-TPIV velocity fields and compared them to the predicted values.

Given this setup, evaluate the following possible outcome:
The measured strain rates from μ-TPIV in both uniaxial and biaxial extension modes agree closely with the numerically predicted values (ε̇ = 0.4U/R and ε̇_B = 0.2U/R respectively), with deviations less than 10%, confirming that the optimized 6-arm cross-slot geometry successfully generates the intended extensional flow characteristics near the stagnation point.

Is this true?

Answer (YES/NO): YES